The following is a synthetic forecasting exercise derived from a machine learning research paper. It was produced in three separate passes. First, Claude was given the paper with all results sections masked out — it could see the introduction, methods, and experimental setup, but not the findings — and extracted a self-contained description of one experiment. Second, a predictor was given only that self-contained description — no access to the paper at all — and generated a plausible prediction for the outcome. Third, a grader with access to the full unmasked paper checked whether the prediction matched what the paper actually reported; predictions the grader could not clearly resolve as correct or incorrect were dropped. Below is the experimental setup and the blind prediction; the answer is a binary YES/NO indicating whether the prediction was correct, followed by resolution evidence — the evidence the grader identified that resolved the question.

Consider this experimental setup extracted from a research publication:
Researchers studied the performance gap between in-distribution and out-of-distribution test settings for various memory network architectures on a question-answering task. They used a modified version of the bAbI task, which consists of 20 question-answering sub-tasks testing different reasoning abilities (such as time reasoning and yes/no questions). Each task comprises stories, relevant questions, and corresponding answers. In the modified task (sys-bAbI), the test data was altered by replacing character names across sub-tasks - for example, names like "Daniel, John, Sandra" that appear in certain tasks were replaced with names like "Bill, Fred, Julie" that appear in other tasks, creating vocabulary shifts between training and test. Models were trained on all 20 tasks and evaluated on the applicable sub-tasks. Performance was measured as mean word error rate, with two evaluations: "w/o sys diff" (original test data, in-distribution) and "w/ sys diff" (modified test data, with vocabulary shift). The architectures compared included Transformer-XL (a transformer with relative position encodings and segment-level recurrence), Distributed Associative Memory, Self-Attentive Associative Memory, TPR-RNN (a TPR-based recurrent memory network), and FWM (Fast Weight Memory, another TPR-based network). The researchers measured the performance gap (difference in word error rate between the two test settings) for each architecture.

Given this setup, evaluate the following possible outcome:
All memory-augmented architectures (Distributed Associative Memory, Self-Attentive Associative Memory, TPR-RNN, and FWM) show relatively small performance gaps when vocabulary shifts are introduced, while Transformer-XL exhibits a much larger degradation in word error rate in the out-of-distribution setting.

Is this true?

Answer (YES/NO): NO